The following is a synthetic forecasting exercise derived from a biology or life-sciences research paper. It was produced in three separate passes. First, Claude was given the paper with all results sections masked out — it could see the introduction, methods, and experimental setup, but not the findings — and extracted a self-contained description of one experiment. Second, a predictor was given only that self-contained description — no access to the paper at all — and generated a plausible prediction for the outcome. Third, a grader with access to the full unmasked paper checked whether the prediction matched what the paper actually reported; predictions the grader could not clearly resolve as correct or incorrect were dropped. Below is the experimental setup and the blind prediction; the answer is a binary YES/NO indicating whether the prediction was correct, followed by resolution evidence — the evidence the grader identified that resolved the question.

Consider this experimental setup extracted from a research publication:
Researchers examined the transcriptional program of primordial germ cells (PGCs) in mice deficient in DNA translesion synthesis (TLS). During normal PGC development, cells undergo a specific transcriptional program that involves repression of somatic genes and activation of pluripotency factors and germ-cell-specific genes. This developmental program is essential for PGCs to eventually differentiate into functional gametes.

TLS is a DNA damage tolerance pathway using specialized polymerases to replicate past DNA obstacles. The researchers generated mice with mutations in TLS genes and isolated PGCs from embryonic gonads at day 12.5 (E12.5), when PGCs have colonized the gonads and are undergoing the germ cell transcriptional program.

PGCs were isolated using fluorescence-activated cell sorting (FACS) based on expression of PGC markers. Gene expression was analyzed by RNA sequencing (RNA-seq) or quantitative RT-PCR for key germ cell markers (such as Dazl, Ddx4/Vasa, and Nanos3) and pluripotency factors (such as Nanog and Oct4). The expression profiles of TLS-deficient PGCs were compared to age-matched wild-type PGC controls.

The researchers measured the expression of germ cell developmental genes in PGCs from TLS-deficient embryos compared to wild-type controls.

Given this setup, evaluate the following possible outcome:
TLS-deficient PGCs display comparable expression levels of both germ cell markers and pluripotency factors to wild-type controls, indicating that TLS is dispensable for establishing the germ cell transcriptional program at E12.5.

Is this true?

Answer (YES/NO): NO